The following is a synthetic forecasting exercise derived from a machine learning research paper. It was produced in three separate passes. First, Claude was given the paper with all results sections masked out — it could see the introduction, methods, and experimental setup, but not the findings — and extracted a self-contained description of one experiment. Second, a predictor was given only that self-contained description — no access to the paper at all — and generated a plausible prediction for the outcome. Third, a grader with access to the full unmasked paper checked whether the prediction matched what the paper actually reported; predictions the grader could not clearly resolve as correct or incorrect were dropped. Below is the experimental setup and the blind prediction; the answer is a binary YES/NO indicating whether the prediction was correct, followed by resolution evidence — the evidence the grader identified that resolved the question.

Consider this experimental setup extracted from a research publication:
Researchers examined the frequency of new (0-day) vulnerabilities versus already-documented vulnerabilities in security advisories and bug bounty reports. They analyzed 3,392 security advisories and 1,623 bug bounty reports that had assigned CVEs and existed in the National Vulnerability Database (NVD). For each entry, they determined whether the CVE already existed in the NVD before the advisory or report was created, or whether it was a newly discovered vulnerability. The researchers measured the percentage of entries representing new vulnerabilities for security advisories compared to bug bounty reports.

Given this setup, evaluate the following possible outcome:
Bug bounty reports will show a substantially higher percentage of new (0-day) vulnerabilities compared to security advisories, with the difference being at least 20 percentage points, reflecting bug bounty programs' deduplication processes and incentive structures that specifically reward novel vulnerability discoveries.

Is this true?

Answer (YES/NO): YES